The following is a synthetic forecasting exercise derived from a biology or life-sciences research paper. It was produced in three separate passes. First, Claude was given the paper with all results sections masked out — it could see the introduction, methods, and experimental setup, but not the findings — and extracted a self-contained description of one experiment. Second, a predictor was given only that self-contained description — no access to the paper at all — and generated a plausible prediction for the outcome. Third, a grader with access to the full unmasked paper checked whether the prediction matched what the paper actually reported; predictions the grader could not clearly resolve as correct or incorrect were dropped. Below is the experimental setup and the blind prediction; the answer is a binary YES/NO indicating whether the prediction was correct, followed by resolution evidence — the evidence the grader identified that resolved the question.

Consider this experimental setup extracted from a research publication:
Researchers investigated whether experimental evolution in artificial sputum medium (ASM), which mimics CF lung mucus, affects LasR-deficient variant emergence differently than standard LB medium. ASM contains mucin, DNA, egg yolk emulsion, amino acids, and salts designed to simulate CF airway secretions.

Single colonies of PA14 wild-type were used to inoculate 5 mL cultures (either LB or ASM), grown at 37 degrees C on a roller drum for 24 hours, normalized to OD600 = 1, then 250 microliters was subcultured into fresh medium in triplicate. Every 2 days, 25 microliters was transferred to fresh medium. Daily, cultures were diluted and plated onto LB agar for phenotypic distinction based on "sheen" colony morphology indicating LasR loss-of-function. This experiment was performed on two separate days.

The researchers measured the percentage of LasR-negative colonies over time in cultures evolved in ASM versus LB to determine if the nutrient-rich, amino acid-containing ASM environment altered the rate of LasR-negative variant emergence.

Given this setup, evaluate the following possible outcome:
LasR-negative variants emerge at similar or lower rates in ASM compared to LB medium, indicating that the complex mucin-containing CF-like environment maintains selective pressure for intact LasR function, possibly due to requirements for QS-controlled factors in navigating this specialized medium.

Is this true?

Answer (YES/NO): NO